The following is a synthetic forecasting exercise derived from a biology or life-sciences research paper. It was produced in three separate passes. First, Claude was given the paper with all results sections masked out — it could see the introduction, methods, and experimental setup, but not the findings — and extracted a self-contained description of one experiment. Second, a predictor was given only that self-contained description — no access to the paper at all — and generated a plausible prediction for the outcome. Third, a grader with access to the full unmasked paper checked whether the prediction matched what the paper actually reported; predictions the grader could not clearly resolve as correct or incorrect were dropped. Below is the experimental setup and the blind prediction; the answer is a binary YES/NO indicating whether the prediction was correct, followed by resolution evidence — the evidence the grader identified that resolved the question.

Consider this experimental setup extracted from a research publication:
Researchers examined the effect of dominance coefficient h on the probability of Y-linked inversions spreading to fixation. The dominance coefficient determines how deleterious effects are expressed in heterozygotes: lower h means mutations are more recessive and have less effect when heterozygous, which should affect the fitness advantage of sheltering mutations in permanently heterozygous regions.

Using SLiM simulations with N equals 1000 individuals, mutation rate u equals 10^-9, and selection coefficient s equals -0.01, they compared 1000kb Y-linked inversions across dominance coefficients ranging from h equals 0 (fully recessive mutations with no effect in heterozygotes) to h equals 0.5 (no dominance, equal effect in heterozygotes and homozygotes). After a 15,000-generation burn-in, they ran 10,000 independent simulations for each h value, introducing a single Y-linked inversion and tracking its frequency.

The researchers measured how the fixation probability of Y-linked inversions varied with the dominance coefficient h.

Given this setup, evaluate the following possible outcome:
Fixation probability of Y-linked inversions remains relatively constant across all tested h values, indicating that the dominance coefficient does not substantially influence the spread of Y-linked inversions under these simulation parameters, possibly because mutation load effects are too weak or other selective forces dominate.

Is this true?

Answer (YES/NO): NO